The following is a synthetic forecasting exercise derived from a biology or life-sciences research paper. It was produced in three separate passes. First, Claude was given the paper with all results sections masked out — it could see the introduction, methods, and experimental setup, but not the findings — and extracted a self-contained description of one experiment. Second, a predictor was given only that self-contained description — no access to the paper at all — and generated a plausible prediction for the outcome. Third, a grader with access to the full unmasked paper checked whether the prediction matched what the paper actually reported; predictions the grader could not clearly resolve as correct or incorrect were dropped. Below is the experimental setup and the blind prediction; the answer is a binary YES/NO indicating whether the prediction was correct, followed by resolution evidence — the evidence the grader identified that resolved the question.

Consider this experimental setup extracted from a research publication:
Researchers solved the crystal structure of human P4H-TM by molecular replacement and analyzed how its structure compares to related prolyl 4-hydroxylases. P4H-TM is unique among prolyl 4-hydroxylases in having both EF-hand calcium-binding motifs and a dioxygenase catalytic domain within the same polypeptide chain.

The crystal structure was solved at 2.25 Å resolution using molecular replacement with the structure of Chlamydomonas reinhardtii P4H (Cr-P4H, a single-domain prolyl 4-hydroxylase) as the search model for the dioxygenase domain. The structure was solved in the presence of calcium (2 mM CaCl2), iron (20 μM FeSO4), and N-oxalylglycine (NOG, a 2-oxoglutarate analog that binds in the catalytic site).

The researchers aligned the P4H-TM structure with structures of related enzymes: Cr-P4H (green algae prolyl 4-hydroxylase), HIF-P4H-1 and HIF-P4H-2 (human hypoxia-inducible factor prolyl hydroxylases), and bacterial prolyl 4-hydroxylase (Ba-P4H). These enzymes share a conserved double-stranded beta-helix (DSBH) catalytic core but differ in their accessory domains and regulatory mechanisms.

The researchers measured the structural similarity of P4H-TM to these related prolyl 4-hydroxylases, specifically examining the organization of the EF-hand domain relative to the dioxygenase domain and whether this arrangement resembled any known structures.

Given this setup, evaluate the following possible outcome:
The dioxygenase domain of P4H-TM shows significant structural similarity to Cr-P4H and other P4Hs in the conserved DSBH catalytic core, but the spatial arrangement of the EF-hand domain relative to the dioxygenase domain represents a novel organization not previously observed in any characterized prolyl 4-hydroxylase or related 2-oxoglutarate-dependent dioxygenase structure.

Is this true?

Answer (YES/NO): YES